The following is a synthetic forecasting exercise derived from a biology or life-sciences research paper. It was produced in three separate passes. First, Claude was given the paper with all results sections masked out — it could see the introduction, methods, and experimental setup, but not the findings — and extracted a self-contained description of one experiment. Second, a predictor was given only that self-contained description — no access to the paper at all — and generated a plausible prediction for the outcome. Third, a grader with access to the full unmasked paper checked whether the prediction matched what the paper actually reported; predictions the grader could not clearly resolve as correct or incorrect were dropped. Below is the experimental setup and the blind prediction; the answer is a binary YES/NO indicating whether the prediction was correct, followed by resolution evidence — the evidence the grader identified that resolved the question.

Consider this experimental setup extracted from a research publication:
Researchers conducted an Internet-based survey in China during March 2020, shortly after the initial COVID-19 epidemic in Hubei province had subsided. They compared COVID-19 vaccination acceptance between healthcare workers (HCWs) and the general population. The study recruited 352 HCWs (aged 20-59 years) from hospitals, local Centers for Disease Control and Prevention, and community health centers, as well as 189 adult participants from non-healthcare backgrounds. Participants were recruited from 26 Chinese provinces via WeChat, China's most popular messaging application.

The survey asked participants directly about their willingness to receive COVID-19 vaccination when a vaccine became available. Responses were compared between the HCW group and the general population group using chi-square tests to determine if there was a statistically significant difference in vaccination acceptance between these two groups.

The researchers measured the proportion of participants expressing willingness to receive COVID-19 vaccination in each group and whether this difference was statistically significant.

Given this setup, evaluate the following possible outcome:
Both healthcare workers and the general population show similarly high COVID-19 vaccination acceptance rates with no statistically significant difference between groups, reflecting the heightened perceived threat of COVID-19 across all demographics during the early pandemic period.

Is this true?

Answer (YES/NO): YES